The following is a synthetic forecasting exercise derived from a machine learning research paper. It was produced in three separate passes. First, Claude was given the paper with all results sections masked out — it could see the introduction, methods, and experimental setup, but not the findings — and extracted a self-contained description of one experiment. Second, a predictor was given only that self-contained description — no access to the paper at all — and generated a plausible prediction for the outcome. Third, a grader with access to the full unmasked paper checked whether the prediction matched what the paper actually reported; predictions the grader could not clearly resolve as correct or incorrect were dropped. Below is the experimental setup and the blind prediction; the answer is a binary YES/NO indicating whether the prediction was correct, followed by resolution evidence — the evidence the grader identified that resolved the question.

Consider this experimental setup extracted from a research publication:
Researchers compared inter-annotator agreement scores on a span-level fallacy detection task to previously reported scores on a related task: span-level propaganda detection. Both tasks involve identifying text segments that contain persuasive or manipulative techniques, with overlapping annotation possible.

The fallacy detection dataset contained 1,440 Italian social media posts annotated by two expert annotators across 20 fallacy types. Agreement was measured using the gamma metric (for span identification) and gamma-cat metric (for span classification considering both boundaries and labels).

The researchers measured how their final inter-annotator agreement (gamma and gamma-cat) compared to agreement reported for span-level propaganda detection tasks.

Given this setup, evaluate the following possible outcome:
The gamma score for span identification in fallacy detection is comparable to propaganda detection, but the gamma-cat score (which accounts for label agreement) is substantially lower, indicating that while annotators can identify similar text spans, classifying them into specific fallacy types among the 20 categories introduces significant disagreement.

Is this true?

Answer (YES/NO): NO